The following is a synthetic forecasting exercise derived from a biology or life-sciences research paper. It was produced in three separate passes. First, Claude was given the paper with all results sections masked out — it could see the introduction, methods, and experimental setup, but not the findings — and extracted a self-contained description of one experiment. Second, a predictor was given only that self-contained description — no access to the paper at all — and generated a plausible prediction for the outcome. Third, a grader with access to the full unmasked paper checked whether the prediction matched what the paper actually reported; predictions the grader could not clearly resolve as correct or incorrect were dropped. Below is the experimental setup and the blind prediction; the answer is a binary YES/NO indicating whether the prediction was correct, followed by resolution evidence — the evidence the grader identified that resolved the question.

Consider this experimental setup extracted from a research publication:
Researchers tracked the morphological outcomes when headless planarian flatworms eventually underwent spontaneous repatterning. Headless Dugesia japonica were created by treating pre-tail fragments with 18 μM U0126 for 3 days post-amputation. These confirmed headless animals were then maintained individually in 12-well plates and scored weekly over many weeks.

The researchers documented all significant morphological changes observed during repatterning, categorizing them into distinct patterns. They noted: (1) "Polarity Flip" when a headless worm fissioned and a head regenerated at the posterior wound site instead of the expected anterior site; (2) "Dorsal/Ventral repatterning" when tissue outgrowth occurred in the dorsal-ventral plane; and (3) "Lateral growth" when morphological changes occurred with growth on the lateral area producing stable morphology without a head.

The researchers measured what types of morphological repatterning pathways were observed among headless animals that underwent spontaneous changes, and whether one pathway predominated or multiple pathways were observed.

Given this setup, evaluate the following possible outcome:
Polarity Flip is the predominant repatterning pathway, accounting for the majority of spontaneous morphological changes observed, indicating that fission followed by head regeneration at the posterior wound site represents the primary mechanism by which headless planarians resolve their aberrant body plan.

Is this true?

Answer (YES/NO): NO